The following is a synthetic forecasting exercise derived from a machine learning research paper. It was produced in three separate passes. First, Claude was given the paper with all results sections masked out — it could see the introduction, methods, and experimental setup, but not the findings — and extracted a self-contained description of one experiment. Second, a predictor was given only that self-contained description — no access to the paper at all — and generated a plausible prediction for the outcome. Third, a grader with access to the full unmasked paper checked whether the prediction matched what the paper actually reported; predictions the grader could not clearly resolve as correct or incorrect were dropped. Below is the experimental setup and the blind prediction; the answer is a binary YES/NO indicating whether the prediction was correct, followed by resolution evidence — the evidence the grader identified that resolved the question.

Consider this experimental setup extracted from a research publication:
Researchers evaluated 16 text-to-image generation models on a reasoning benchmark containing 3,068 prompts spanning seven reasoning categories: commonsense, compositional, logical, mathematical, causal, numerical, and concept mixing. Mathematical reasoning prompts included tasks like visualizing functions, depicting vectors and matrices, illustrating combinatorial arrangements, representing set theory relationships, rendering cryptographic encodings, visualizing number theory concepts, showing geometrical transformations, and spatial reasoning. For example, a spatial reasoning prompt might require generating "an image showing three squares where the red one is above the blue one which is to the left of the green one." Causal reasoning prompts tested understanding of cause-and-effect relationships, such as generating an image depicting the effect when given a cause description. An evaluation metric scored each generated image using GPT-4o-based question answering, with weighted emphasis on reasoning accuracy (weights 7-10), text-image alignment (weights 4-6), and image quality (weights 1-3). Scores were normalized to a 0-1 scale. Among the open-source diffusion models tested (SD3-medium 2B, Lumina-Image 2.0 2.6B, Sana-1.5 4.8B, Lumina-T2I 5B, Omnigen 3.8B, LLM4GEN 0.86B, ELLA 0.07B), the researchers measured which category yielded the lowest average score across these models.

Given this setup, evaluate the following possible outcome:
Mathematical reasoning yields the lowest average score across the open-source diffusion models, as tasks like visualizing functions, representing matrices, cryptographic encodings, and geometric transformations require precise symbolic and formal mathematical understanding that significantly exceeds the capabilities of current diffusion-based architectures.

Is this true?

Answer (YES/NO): YES